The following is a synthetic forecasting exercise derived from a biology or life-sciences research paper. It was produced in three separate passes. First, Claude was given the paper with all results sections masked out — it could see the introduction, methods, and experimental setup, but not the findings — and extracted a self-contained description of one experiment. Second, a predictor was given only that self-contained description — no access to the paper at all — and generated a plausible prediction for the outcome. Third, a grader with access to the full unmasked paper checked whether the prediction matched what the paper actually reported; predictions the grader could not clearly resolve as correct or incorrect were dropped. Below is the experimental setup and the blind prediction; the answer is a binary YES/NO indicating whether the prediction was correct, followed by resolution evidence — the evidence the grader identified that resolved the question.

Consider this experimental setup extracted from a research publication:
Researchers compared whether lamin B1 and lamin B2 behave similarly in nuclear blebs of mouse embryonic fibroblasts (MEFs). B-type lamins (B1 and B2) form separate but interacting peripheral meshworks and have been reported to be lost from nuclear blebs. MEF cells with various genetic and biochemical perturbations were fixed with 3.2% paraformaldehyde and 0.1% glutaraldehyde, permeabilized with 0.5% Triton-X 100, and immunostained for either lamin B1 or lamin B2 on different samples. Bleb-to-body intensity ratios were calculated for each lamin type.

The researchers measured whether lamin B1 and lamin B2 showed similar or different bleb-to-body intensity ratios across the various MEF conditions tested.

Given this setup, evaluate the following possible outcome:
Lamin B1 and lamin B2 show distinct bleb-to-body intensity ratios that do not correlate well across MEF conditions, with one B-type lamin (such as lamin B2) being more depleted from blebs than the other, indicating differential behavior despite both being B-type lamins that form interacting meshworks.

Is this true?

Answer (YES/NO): YES